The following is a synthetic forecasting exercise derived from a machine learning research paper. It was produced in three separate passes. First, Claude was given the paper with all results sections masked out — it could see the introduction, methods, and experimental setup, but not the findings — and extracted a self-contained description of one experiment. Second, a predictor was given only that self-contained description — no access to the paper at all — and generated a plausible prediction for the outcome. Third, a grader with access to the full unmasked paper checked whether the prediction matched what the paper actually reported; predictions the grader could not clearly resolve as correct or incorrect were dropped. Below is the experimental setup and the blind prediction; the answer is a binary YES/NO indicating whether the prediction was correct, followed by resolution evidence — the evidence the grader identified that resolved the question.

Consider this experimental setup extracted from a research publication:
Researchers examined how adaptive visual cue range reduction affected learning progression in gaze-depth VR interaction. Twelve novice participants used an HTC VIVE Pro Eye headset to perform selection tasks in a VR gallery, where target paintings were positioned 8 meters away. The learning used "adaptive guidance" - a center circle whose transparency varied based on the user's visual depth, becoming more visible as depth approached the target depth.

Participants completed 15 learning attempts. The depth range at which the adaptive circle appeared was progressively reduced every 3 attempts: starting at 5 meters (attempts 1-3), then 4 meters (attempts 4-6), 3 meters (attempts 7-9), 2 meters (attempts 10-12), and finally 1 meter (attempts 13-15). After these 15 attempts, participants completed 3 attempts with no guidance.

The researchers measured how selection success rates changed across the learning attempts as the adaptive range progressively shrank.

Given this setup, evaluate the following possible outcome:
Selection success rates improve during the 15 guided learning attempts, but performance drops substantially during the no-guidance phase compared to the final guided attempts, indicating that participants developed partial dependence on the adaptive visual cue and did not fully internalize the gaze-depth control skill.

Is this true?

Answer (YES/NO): NO